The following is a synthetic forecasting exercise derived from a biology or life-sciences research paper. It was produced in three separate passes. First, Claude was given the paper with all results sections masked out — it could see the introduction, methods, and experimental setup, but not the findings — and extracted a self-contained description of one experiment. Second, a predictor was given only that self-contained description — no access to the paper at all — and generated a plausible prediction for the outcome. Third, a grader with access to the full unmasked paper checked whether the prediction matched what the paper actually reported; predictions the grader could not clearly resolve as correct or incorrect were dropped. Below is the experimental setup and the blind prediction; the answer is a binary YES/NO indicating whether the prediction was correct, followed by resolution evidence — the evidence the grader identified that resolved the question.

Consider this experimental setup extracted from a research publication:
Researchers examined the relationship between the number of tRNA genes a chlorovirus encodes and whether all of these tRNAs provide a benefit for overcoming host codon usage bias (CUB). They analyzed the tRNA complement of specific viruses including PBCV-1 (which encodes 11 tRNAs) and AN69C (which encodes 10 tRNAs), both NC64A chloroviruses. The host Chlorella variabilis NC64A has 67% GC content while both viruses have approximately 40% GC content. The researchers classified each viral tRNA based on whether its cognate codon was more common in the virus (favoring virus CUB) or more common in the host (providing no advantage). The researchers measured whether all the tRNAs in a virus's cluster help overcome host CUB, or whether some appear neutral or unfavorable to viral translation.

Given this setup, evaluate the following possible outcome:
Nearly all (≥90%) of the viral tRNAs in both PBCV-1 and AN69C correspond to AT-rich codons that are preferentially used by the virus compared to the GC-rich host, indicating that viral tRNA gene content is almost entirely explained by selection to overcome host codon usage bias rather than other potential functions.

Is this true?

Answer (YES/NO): NO